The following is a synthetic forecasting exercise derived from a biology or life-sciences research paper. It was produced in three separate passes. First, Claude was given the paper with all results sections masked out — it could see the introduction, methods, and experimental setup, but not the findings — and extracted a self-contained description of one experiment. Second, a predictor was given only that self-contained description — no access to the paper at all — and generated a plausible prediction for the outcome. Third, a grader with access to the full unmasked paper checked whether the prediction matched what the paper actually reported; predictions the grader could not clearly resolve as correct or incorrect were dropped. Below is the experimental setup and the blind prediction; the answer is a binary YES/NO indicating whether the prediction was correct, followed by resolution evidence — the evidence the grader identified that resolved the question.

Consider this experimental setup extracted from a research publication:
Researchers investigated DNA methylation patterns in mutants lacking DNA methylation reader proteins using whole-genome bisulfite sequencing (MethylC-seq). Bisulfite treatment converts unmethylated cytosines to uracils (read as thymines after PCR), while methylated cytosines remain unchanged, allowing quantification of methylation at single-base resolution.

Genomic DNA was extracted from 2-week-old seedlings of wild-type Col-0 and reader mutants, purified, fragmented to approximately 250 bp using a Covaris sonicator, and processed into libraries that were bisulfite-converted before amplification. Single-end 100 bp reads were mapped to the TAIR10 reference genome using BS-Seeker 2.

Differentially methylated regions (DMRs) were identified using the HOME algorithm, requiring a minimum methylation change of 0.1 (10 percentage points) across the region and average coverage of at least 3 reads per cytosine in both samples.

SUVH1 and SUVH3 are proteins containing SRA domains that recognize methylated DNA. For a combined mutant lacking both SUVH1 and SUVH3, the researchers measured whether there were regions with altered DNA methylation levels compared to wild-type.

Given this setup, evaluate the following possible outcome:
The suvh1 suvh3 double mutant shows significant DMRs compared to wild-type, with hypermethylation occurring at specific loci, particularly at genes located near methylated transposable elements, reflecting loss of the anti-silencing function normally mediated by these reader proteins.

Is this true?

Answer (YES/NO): NO